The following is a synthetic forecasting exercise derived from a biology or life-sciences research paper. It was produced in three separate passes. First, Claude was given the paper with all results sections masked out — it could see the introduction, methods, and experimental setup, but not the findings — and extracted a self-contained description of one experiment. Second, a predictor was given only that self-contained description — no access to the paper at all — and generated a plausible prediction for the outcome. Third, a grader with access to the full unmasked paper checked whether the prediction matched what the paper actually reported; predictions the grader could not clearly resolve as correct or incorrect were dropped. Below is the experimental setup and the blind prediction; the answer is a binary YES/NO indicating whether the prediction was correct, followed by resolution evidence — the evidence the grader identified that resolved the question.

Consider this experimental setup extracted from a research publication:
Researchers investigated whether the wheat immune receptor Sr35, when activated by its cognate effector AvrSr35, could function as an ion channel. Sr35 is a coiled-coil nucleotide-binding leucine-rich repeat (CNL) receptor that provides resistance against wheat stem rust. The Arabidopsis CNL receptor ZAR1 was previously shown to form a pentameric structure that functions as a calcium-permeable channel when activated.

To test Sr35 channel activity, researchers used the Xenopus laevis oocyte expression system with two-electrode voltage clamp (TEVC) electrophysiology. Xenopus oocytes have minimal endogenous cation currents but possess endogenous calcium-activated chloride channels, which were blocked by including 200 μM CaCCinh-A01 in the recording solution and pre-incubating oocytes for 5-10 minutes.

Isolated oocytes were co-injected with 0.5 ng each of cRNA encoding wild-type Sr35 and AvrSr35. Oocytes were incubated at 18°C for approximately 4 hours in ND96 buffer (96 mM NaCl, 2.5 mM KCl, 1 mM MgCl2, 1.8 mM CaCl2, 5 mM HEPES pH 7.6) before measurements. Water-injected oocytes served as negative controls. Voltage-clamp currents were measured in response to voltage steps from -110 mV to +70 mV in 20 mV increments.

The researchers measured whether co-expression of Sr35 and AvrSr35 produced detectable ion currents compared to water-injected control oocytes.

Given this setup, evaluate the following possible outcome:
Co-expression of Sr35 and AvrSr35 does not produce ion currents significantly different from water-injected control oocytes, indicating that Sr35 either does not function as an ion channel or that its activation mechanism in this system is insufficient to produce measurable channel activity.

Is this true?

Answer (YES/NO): NO